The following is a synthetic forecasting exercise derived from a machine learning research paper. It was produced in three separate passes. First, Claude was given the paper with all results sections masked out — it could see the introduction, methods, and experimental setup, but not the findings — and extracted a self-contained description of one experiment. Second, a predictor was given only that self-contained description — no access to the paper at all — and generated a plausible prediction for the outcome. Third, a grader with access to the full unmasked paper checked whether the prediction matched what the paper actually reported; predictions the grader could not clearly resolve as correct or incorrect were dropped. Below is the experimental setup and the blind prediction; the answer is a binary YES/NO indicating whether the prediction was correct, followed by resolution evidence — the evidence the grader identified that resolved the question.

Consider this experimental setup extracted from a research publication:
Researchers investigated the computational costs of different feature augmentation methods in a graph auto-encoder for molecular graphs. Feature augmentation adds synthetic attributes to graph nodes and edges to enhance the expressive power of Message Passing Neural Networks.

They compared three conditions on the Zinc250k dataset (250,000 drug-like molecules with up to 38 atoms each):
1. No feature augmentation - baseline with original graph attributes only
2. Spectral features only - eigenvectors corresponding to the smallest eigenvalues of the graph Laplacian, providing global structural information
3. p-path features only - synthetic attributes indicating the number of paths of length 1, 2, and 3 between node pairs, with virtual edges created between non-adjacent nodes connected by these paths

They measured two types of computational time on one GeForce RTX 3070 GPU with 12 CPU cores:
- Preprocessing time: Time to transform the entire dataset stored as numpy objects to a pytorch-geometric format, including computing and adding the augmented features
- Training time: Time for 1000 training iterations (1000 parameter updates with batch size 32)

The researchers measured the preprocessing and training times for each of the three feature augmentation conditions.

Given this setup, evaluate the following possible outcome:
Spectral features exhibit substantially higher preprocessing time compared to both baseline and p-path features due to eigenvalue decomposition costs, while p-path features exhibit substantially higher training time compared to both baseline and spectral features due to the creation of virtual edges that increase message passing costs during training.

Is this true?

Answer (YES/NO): NO